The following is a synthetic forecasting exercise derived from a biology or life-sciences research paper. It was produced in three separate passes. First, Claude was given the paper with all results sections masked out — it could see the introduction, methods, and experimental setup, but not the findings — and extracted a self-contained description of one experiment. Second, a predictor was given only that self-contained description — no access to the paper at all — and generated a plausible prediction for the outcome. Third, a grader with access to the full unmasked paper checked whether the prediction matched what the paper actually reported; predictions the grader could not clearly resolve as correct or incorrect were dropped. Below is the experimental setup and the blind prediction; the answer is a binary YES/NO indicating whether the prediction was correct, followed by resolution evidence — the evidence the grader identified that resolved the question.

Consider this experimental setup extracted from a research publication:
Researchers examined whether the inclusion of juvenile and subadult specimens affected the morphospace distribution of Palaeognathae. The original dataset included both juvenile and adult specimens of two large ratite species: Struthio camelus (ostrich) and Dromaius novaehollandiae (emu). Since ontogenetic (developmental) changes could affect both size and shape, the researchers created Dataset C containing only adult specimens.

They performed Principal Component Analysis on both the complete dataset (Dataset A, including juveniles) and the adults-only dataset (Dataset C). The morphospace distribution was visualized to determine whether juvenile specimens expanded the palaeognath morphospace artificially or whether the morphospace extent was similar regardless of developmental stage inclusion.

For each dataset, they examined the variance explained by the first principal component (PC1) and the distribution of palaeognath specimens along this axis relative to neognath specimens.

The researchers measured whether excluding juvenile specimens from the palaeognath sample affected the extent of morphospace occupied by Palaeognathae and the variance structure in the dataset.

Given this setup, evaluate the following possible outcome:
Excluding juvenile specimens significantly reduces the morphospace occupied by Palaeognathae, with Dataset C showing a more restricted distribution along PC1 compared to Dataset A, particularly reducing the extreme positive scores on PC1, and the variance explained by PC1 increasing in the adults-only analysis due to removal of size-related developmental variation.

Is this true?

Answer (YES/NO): NO